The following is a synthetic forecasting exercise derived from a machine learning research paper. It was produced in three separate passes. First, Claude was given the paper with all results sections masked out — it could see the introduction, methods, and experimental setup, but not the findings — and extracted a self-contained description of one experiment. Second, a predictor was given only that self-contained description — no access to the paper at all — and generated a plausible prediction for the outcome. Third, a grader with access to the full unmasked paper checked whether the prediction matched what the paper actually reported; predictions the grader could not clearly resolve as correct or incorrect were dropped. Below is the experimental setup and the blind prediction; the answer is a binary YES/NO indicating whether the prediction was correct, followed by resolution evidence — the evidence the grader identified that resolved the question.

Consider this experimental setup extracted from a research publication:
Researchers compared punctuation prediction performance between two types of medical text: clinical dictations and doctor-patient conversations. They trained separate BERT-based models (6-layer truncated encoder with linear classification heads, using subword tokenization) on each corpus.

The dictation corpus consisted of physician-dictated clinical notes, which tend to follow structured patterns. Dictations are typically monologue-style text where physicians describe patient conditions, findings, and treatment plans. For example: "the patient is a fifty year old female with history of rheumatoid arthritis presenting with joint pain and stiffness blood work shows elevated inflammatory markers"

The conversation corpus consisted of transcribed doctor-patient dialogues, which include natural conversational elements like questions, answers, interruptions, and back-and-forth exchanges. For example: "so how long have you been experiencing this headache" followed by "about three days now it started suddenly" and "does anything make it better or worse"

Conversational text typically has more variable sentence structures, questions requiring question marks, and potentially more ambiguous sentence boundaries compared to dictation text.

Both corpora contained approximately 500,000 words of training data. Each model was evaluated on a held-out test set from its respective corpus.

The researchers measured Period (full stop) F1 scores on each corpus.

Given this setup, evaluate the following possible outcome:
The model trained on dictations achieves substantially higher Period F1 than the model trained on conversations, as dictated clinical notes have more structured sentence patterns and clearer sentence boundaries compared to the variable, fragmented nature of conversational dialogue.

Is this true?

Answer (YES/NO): YES